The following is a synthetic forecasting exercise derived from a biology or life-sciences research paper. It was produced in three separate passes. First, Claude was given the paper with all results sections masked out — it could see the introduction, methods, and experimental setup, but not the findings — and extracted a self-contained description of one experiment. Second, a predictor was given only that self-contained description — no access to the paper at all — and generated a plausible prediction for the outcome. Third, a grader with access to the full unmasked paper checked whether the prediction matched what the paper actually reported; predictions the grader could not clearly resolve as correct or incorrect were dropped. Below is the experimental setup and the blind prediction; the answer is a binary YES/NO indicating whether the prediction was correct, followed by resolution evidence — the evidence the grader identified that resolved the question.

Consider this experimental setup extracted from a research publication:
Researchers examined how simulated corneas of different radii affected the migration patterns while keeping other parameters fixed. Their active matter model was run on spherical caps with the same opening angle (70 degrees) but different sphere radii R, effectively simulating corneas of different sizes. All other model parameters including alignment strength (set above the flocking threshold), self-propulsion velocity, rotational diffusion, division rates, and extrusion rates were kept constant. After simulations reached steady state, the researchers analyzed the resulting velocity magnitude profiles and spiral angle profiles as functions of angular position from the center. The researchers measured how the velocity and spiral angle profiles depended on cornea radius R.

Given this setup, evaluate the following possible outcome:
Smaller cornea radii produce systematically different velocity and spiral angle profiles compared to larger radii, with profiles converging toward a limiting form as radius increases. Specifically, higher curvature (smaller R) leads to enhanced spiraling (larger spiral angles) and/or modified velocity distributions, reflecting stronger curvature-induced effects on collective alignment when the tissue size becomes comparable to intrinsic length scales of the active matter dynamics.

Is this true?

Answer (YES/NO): YES